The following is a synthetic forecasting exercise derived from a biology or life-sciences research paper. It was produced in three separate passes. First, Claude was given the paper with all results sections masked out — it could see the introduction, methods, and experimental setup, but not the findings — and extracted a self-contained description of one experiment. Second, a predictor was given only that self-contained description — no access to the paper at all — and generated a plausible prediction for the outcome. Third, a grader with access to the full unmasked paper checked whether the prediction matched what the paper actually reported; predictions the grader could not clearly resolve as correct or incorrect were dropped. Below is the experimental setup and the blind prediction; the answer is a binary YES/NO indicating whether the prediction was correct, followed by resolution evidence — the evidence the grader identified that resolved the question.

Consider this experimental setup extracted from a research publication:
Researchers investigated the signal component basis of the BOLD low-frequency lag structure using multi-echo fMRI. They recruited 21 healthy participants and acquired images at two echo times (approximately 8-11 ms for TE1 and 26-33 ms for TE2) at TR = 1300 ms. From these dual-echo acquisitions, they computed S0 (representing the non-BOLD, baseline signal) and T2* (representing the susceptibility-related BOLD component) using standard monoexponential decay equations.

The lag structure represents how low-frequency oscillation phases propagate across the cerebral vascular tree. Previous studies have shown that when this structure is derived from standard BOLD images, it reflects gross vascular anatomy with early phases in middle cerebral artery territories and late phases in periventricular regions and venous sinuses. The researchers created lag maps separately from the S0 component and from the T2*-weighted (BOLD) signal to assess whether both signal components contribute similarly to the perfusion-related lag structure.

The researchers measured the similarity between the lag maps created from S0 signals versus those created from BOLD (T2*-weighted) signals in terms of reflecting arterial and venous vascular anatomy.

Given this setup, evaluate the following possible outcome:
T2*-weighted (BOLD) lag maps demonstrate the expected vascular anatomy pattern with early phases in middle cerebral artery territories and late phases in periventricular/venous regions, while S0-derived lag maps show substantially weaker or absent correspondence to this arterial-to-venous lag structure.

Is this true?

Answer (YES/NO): YES